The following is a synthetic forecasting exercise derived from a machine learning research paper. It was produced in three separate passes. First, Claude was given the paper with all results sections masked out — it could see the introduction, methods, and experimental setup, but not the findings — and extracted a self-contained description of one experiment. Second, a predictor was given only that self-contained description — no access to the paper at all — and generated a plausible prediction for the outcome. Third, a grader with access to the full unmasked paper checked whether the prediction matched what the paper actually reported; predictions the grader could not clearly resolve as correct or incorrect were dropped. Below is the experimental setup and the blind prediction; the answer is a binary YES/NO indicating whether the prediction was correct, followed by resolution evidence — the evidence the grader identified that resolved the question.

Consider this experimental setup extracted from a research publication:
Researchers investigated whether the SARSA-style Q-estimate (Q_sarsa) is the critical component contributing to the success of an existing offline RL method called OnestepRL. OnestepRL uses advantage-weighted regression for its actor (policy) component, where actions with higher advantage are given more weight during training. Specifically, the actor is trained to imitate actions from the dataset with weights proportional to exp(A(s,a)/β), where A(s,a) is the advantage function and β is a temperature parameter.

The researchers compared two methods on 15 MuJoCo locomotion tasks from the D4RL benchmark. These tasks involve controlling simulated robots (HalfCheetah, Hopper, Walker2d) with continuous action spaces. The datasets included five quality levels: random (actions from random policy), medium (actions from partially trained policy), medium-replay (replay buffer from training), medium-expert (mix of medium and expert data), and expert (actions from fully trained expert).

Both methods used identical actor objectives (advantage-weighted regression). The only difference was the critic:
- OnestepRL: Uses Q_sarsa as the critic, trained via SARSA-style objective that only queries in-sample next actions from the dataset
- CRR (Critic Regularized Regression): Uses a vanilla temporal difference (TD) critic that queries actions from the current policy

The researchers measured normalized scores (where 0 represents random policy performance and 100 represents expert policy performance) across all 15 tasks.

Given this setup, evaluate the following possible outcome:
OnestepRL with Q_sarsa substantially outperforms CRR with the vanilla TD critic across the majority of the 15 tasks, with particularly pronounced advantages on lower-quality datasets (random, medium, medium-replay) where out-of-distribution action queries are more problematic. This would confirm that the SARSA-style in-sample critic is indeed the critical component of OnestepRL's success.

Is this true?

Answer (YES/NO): NO